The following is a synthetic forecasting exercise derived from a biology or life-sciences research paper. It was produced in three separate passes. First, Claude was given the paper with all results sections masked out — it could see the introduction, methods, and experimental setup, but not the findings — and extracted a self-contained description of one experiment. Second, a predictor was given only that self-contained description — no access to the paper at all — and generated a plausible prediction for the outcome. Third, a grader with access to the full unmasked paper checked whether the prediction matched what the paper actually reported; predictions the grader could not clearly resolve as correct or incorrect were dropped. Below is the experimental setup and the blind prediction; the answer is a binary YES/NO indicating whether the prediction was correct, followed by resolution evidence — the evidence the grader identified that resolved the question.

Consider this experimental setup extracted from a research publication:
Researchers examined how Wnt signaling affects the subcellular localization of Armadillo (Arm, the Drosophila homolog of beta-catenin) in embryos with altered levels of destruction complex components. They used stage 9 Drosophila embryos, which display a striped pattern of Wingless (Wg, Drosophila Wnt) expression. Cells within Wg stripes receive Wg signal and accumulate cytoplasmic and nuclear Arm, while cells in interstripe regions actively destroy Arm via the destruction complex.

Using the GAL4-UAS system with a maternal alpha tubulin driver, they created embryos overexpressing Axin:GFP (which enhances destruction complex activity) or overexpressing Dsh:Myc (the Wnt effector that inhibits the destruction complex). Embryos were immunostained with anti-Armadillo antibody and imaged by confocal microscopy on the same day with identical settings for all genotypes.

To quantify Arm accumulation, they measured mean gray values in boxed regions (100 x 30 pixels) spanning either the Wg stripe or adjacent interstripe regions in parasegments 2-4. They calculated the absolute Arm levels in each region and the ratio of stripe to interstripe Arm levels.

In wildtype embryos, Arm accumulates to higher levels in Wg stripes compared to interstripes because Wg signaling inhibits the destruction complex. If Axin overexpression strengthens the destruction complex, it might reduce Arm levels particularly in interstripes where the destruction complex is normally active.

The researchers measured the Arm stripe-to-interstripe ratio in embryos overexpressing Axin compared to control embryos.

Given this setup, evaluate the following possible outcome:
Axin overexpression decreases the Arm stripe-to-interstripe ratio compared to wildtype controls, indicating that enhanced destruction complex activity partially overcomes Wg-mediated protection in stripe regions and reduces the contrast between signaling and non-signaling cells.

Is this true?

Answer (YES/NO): YES